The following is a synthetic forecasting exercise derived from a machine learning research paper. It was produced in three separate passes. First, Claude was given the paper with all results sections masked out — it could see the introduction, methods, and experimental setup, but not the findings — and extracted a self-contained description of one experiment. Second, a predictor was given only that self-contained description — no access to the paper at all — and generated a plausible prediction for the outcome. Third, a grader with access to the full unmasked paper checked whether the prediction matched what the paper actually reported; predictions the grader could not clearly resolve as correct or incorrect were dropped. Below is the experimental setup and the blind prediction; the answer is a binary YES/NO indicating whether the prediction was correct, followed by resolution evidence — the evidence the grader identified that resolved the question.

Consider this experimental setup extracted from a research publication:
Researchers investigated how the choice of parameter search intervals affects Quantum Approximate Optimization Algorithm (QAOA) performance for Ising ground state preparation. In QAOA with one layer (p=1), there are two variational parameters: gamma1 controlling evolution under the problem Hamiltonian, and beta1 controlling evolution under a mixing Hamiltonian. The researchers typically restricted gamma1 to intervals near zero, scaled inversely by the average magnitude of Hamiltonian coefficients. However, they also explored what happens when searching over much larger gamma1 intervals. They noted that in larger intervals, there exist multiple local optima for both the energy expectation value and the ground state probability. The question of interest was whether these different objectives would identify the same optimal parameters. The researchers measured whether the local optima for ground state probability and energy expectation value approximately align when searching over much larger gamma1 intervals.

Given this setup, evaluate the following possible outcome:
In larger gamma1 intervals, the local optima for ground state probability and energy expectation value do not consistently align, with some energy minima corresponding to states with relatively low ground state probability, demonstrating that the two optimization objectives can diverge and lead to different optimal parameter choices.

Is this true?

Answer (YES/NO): YES